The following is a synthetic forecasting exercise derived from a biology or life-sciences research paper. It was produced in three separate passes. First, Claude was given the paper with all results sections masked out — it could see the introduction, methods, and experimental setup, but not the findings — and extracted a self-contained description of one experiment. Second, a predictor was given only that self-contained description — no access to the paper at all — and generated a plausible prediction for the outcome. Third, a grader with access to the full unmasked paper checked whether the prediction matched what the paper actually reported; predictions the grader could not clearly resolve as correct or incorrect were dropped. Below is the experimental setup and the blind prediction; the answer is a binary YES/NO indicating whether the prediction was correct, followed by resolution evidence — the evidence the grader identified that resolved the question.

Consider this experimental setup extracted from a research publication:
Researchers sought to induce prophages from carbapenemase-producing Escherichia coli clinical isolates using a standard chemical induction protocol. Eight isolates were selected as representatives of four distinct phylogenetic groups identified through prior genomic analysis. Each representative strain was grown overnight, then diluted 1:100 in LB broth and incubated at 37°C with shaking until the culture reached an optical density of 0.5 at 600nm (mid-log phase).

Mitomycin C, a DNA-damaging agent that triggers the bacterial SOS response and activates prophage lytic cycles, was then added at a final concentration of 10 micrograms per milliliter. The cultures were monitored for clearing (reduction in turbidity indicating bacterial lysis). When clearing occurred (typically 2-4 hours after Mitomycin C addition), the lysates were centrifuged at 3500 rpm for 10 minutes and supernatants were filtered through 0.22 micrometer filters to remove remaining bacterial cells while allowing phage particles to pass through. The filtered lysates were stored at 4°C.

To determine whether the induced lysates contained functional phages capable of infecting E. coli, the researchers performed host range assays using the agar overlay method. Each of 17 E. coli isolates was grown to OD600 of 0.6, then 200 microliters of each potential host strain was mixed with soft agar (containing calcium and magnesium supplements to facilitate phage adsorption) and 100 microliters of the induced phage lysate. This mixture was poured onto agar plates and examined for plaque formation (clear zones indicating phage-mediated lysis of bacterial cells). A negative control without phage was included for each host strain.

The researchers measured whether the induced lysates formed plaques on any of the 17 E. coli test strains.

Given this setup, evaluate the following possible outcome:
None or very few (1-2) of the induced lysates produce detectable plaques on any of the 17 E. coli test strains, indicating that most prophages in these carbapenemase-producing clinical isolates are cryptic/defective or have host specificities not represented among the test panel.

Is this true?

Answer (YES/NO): NO